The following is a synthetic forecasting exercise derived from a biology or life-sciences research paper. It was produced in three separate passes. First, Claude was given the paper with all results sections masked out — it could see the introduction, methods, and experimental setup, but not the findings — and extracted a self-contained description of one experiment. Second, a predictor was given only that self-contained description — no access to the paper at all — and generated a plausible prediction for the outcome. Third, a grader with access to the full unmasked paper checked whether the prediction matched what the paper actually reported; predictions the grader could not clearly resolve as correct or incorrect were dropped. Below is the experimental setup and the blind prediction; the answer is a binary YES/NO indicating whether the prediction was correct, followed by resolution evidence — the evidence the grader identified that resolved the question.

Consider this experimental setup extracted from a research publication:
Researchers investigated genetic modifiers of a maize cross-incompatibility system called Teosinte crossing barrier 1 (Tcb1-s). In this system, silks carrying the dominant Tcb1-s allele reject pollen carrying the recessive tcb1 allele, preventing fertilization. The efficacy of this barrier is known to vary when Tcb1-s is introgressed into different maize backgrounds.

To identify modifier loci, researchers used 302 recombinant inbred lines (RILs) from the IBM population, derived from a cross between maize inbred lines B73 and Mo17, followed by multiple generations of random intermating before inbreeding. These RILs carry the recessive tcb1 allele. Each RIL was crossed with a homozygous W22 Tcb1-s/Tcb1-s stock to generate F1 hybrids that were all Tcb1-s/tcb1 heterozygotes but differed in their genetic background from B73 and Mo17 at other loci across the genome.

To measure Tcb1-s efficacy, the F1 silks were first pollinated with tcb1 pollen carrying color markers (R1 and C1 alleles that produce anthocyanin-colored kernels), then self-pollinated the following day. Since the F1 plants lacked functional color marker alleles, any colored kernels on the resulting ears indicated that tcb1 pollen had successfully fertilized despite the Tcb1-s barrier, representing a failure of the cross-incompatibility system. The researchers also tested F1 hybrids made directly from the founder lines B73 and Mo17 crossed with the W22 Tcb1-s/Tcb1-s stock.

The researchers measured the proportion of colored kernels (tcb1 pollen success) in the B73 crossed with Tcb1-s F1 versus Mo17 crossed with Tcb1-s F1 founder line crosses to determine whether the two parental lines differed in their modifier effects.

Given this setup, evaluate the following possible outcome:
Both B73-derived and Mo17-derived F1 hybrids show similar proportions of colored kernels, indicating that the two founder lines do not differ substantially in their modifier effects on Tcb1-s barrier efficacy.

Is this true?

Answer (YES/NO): NO